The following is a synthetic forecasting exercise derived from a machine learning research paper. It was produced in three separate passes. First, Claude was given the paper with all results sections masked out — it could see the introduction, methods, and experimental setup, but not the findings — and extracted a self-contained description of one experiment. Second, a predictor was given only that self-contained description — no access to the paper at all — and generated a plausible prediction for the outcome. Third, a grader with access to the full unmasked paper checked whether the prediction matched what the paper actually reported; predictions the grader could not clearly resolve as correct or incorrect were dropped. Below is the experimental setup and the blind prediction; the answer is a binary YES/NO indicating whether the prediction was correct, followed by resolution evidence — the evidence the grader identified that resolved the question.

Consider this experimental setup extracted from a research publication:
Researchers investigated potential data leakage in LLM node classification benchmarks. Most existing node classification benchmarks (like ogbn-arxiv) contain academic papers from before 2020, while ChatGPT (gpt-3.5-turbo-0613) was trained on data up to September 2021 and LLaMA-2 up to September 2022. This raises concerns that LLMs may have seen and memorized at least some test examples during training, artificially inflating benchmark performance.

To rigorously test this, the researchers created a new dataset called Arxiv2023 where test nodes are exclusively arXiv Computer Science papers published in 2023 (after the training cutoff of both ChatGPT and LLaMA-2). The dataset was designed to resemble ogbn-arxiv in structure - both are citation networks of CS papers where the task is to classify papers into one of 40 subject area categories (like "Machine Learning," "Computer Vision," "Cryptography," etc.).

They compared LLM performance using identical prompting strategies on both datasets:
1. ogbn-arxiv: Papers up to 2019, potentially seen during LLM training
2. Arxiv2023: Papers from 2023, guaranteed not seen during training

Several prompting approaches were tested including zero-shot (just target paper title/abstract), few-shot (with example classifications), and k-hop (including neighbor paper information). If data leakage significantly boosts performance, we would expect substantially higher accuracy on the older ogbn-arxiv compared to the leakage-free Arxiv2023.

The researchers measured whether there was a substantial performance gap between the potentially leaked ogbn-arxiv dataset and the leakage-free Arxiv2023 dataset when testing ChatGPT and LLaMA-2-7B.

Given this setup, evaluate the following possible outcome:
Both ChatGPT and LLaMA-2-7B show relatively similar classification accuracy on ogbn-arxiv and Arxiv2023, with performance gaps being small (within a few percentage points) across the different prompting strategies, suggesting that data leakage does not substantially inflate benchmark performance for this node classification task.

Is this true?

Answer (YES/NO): YES